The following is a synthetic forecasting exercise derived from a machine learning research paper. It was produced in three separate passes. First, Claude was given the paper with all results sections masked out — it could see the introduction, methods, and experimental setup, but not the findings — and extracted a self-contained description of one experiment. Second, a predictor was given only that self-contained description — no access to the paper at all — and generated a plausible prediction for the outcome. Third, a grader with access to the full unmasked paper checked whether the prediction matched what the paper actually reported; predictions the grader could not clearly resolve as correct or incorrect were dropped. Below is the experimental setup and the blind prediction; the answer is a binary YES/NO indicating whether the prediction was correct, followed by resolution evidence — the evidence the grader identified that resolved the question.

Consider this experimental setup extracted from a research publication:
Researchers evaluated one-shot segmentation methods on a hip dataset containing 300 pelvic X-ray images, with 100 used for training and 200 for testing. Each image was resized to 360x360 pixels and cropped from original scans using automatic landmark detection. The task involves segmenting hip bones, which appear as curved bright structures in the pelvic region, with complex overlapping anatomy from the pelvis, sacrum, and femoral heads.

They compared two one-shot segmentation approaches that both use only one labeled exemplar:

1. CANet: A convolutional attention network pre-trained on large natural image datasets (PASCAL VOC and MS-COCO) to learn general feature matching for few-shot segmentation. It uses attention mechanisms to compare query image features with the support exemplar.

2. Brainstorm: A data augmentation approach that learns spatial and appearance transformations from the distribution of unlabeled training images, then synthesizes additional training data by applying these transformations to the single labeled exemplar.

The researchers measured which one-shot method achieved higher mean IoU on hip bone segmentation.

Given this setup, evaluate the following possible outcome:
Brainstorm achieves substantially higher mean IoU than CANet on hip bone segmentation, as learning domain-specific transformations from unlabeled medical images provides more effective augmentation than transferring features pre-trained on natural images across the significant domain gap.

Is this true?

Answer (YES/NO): YES